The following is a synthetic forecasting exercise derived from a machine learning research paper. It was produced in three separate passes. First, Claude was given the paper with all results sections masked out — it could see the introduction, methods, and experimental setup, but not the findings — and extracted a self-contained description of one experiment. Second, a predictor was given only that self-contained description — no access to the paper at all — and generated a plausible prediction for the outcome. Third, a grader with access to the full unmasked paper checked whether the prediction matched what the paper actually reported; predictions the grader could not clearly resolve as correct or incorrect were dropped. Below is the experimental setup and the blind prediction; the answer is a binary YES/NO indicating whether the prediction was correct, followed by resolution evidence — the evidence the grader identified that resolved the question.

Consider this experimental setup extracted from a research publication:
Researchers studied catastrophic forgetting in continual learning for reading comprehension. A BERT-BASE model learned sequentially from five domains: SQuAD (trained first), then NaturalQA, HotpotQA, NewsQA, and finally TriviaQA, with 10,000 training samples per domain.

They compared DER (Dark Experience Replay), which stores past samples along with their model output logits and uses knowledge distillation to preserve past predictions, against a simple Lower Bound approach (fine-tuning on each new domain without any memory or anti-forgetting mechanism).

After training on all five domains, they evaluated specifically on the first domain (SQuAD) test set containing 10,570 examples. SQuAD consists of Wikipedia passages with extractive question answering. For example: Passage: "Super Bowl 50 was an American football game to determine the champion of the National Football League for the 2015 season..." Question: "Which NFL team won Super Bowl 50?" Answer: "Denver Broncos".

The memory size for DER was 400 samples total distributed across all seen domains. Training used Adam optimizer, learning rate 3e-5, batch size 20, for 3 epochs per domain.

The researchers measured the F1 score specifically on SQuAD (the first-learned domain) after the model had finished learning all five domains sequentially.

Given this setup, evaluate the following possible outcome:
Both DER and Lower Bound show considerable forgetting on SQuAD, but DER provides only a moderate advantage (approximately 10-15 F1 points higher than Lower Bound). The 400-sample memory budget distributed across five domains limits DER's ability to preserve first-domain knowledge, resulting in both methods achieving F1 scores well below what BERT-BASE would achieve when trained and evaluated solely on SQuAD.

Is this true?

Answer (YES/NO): NO